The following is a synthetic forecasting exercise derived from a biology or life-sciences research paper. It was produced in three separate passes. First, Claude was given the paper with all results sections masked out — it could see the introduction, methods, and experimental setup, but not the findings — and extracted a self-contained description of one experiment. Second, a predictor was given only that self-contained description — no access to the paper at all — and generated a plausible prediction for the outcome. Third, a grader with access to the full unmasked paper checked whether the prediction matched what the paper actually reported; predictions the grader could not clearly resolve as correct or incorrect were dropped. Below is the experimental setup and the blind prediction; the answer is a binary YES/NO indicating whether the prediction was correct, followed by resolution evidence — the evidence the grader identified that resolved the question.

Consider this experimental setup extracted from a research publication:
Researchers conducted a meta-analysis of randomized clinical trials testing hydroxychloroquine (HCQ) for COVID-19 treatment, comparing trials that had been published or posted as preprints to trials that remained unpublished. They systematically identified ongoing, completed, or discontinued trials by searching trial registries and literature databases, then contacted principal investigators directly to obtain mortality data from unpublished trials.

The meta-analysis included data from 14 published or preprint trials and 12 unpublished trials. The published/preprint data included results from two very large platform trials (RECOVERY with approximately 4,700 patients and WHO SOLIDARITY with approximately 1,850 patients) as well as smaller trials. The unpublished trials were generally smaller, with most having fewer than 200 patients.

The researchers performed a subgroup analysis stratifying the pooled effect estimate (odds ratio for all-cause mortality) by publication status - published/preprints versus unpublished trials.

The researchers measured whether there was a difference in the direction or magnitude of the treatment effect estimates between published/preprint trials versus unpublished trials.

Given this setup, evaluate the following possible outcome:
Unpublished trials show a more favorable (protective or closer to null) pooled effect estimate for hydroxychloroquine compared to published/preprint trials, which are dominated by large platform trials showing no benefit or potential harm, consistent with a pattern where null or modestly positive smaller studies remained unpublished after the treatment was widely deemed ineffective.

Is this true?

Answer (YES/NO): YES